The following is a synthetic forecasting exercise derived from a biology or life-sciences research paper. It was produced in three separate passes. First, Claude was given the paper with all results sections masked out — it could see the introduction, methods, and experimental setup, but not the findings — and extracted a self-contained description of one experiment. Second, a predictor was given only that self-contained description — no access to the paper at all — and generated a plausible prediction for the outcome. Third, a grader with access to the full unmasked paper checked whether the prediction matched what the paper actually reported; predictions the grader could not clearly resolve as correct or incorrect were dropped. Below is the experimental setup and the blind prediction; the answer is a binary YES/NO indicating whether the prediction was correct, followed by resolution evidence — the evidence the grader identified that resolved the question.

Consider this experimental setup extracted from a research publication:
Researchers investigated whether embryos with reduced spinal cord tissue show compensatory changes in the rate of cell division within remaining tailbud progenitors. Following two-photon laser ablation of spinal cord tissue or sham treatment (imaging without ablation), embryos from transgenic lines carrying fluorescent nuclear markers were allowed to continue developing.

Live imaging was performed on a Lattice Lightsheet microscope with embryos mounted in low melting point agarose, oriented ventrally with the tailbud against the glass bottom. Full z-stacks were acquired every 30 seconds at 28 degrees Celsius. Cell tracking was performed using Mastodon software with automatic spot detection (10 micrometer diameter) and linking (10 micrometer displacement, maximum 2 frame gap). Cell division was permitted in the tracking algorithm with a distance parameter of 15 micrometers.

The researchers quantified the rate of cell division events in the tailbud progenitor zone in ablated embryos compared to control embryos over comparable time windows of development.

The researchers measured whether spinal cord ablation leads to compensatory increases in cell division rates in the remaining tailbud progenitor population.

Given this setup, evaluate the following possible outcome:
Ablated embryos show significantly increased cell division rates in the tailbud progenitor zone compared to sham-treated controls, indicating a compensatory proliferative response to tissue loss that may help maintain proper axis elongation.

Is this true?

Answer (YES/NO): NO